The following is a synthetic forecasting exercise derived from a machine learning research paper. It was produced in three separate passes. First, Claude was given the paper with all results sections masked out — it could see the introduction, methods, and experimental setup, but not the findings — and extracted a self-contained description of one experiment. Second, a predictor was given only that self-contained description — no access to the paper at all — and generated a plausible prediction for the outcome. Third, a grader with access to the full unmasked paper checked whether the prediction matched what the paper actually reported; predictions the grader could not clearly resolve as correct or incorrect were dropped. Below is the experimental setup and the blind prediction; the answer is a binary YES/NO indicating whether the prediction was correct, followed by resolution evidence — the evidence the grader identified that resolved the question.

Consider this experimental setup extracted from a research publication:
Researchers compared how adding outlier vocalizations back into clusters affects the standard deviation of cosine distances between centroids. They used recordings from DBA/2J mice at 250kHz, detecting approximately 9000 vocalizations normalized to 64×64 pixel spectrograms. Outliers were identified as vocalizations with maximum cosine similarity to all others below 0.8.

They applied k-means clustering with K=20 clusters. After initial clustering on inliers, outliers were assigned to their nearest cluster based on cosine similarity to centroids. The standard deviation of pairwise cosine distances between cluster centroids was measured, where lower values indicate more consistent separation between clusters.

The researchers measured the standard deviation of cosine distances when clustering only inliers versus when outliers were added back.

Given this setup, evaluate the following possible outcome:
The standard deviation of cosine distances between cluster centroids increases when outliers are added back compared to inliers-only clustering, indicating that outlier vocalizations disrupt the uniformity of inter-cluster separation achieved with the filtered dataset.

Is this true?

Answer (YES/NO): NO